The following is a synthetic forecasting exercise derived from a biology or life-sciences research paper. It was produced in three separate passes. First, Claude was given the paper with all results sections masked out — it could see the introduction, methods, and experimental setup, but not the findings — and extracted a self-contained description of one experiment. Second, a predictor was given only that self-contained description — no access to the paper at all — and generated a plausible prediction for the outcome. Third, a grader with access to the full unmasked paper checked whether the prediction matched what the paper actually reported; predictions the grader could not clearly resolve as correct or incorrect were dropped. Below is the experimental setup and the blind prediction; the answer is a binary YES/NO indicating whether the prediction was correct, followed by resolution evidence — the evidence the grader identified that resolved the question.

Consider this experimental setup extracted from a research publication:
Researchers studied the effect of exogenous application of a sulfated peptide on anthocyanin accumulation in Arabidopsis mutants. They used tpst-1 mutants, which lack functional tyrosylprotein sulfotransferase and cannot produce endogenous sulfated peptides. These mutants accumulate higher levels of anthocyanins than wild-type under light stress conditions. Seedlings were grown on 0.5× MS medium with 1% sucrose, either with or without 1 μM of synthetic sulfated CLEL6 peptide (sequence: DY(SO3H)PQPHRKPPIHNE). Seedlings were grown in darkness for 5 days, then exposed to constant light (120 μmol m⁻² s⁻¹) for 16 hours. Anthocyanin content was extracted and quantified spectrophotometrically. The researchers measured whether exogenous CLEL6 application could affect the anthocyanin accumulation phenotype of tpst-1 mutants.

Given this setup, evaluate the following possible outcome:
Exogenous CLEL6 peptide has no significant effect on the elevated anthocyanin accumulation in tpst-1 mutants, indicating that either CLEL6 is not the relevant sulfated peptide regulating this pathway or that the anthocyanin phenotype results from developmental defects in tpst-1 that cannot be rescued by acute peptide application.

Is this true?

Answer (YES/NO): NO